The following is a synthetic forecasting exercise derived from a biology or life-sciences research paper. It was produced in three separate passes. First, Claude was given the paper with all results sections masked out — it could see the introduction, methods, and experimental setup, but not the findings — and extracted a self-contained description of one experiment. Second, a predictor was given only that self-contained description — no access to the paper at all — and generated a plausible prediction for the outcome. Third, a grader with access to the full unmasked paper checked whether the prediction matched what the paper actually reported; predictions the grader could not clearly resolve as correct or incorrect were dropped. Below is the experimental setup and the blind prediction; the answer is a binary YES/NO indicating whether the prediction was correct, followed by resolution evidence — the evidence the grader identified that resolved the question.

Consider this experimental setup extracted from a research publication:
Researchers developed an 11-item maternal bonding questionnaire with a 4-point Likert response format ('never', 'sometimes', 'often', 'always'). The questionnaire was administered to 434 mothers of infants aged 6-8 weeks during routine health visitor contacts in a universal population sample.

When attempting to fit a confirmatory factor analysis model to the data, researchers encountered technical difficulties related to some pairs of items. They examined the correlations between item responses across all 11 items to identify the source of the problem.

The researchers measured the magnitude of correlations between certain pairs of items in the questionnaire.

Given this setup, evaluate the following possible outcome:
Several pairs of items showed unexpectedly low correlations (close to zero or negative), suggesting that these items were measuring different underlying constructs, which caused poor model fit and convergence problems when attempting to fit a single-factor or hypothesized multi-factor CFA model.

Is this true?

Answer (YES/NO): NO